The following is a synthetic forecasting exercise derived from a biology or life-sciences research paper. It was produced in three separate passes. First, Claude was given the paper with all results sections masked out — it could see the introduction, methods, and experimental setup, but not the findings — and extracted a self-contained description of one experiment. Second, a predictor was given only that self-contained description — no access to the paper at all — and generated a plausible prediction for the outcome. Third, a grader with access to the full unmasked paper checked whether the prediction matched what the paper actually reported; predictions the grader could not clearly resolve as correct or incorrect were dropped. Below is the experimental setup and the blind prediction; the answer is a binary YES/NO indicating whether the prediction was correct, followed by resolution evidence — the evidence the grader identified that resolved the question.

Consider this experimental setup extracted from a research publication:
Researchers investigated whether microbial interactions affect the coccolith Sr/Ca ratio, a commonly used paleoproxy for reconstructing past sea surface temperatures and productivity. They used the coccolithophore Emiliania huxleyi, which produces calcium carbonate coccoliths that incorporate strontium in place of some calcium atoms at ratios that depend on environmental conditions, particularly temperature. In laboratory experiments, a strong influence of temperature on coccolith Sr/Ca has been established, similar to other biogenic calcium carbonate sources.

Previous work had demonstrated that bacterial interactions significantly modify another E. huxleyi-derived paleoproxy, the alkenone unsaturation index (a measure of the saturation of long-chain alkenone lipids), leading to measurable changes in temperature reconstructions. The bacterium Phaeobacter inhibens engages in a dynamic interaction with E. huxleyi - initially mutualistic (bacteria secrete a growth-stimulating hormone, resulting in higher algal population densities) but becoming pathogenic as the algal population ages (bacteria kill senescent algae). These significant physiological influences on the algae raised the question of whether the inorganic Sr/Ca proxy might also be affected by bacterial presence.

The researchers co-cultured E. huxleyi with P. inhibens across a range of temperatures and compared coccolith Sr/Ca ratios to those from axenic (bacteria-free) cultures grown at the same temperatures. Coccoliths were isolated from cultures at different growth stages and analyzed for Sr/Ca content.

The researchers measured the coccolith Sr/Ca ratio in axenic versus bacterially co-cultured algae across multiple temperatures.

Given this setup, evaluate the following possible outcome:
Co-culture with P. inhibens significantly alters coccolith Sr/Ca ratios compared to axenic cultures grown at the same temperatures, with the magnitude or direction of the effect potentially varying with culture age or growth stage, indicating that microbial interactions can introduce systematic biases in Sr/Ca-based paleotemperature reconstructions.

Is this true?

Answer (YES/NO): NO